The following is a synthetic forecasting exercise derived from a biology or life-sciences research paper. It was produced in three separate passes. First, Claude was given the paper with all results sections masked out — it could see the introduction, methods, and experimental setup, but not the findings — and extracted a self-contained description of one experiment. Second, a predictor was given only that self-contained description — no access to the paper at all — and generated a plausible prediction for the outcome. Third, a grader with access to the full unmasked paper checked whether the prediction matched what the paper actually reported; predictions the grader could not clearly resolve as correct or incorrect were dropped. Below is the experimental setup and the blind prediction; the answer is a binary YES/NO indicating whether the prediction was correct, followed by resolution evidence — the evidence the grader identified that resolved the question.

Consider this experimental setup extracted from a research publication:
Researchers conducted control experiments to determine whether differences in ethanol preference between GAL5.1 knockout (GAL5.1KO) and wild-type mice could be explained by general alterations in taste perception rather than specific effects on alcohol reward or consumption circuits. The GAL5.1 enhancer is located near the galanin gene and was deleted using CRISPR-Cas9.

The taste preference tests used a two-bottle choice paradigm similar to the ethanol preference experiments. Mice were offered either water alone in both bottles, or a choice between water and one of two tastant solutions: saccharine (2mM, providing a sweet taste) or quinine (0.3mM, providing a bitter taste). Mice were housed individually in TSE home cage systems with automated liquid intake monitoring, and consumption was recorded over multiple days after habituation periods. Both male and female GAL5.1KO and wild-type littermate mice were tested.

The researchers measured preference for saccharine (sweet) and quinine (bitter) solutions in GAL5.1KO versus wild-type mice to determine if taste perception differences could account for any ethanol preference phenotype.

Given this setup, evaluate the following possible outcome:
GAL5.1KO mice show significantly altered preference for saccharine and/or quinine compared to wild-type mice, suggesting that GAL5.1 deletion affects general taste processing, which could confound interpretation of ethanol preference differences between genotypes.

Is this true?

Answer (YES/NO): NO